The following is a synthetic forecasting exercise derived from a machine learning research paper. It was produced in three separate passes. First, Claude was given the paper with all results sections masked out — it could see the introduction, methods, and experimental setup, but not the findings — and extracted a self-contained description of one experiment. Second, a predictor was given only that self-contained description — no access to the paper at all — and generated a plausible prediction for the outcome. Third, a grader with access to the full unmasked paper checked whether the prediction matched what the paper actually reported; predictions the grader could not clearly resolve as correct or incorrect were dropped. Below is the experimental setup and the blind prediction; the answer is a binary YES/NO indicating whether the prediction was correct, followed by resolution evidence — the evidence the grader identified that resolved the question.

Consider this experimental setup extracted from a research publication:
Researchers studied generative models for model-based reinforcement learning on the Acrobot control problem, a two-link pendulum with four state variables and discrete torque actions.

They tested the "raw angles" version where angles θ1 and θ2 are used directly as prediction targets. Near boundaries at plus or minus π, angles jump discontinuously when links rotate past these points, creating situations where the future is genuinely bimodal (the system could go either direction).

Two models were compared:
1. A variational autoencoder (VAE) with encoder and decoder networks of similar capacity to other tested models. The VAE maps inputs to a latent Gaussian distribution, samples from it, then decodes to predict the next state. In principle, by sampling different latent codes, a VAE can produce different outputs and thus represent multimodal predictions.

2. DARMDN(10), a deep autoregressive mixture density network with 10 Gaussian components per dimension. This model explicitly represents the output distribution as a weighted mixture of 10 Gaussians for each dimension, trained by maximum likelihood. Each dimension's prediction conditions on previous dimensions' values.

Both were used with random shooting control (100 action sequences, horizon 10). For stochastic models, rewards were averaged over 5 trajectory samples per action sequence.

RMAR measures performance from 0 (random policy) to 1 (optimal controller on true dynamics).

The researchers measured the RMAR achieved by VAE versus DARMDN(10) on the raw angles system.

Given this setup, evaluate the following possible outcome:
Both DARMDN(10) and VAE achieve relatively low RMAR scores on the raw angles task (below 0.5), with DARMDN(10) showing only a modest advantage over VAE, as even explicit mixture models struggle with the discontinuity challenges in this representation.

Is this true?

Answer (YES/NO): NO